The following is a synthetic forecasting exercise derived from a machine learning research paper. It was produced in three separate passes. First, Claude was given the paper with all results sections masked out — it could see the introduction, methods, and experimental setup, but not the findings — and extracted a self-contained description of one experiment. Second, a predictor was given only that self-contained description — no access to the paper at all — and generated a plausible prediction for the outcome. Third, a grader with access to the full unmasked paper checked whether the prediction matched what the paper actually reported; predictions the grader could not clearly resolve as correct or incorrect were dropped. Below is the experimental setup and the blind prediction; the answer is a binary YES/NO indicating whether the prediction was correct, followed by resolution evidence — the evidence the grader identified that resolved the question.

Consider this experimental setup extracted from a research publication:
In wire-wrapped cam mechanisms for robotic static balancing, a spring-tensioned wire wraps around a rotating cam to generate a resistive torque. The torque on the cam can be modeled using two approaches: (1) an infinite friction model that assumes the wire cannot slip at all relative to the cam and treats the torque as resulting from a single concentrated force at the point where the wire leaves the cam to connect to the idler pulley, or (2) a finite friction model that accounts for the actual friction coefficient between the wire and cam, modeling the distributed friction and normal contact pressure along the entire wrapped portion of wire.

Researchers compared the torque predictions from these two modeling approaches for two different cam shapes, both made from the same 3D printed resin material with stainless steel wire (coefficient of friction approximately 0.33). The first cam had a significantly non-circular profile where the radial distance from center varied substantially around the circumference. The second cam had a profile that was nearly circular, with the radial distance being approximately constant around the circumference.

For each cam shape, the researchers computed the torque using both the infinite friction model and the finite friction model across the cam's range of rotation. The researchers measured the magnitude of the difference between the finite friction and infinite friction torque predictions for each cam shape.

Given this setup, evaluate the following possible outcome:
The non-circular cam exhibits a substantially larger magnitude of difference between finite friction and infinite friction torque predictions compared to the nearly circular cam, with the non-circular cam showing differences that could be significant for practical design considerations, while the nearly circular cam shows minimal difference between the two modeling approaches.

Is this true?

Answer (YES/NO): YES